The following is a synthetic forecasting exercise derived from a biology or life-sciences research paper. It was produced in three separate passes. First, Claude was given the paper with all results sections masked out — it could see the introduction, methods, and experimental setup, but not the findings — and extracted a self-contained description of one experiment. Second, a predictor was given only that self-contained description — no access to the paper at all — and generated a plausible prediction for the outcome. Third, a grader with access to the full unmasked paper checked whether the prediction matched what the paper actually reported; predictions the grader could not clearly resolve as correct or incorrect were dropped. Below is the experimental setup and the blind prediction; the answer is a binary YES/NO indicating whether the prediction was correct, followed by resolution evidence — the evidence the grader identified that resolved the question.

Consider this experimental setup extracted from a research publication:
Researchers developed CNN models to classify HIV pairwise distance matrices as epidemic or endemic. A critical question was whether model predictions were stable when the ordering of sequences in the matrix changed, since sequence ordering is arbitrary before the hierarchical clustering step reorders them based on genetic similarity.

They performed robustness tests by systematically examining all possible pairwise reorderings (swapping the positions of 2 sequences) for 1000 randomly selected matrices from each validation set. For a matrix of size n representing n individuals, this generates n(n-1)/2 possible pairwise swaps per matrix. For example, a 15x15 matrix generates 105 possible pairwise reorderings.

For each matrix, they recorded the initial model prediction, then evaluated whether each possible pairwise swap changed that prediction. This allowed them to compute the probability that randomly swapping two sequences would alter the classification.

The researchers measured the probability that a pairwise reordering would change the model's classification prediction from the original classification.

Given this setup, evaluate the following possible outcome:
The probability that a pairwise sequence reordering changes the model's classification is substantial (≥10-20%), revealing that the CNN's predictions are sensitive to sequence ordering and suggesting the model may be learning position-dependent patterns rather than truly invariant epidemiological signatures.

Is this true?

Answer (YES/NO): YES